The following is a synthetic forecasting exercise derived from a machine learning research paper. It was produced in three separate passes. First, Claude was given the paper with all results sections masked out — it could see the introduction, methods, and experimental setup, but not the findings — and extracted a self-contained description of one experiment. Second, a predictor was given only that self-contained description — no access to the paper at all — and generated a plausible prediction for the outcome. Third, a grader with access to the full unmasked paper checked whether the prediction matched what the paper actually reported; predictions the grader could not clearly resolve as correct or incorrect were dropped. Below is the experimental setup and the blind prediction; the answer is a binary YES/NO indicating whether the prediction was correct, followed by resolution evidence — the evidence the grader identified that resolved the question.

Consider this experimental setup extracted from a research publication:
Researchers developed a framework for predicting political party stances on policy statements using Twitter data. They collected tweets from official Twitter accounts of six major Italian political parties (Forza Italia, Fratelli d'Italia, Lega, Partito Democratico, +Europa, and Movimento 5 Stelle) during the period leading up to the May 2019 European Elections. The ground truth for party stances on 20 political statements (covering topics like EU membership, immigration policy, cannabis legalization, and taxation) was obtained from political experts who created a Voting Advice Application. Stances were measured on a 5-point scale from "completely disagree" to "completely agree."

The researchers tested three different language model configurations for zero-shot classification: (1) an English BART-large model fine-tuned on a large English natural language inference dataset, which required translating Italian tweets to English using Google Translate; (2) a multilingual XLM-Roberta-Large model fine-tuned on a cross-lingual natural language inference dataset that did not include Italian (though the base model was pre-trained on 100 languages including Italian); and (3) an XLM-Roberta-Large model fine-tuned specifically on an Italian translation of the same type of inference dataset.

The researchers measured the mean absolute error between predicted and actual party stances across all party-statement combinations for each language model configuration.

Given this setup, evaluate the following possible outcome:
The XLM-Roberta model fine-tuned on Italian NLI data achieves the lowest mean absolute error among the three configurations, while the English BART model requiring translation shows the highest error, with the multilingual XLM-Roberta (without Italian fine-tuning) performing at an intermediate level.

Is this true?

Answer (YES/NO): NO